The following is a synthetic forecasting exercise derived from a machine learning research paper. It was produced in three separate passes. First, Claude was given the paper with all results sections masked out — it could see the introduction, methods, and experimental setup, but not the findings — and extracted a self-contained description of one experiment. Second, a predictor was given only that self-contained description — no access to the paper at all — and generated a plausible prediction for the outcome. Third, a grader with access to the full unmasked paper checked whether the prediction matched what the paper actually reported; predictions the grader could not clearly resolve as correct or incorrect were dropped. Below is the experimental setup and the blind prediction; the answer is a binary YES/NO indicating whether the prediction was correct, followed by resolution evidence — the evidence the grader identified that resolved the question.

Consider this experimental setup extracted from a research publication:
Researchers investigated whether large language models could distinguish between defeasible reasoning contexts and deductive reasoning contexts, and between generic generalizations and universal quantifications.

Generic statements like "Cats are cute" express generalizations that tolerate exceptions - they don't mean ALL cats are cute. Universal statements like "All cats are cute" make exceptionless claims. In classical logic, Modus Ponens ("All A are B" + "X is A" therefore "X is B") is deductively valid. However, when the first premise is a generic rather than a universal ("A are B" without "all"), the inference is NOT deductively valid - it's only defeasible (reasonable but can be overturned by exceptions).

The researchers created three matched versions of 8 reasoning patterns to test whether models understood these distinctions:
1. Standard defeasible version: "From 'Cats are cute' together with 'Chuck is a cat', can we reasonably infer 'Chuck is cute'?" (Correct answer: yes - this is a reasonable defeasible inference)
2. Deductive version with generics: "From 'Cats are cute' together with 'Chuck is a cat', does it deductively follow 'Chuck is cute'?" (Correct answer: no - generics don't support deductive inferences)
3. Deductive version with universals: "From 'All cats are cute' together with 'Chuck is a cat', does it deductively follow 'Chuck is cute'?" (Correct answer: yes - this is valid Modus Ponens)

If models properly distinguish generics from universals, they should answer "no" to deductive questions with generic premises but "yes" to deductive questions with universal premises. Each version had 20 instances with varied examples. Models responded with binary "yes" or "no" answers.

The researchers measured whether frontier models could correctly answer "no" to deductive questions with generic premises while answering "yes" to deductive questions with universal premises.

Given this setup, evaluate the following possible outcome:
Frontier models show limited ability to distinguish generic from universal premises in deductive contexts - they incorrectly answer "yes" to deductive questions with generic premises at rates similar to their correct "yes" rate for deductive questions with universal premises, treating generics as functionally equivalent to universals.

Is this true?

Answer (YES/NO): YES